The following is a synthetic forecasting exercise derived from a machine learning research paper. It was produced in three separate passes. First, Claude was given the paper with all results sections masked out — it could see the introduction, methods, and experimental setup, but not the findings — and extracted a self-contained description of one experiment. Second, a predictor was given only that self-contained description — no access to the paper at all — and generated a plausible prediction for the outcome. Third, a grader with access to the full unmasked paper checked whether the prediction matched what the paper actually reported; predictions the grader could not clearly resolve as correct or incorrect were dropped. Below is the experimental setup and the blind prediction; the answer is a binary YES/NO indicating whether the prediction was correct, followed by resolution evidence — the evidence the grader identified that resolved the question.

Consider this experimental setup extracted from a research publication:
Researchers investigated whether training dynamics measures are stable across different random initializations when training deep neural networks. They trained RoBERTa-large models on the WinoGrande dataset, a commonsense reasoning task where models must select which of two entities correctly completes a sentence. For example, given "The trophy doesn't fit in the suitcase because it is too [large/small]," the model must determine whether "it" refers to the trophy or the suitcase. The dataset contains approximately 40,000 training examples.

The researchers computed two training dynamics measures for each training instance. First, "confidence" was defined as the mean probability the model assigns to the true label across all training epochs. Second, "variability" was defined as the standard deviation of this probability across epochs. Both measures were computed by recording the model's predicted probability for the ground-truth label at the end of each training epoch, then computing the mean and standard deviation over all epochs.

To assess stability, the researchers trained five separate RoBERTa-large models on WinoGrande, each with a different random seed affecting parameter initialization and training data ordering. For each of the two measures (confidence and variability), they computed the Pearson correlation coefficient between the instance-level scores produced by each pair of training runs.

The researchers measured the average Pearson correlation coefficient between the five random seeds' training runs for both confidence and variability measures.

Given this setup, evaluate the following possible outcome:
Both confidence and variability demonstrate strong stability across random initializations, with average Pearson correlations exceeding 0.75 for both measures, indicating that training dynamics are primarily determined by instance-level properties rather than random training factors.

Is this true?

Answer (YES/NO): YES